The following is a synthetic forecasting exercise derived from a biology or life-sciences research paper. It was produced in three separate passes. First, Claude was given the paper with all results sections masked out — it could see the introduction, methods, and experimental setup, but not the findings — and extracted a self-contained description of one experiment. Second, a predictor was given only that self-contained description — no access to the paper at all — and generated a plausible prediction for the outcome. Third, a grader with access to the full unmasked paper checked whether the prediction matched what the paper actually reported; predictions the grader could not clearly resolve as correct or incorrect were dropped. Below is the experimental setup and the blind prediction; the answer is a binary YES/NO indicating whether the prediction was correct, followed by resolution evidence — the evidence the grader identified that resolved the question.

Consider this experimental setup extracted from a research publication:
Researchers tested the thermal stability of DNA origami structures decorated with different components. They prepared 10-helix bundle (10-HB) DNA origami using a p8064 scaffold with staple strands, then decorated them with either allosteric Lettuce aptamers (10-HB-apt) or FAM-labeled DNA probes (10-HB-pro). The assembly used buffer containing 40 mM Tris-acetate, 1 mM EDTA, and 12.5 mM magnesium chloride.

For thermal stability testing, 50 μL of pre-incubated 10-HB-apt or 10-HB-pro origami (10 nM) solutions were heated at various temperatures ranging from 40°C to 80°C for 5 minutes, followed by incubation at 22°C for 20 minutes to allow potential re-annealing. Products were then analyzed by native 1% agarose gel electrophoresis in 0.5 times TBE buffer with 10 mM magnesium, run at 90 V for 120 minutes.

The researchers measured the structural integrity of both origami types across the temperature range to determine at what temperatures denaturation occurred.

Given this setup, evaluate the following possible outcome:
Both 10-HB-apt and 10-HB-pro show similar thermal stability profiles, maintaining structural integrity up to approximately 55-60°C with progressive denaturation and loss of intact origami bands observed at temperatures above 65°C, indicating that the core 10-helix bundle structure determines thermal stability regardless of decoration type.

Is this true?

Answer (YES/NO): NO